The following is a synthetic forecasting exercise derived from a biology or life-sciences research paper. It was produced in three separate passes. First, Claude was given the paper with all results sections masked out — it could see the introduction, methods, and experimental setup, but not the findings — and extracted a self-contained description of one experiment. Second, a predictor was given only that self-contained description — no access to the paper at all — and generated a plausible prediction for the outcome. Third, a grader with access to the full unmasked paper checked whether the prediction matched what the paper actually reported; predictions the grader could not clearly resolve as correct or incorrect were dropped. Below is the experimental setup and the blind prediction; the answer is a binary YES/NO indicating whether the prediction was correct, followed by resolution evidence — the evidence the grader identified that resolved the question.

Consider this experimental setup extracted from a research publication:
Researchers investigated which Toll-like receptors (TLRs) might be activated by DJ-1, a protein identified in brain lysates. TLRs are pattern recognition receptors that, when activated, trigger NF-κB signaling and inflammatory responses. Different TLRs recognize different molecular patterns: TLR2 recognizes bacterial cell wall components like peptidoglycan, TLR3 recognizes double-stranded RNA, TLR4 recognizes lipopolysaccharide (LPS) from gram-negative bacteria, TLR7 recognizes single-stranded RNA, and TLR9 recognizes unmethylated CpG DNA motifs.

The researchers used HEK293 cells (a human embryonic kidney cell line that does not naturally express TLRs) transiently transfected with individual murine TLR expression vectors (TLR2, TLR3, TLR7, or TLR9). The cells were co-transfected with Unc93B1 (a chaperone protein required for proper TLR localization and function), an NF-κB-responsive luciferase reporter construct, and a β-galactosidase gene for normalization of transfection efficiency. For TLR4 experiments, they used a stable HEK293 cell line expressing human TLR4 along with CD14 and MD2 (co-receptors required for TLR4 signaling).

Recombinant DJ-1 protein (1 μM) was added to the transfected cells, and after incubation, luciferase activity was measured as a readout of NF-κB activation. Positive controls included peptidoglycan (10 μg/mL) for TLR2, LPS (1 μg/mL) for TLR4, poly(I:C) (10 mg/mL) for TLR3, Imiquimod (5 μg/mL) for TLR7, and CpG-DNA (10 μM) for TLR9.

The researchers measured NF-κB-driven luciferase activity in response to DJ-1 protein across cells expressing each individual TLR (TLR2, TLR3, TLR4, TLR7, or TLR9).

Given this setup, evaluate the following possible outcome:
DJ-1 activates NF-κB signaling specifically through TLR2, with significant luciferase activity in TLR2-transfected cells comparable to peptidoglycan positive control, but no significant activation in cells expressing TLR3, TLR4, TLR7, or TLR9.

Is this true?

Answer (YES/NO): NO